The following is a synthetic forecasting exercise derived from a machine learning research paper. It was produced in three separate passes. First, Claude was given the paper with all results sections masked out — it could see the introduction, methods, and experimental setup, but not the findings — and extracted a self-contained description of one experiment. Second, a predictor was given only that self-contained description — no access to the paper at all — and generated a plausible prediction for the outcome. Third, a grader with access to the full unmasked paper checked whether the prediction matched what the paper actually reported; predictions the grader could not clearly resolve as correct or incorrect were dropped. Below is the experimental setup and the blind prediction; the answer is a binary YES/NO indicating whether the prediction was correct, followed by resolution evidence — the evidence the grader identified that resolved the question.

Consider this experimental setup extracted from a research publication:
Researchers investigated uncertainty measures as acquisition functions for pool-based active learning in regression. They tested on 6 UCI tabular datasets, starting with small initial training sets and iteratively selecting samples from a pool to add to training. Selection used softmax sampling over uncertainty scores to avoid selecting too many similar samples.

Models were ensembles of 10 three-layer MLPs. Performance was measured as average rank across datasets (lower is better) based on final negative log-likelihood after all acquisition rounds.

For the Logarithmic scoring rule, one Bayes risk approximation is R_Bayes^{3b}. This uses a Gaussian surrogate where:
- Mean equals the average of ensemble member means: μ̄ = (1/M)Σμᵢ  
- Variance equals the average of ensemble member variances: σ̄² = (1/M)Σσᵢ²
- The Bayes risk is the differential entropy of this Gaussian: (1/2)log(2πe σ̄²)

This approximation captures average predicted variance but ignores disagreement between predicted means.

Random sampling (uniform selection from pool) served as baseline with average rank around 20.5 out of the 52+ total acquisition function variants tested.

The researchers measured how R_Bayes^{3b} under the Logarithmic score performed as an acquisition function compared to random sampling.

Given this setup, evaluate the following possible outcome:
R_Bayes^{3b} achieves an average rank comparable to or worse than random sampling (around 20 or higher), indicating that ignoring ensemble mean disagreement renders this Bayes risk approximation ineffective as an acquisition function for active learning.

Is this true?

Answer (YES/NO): YES